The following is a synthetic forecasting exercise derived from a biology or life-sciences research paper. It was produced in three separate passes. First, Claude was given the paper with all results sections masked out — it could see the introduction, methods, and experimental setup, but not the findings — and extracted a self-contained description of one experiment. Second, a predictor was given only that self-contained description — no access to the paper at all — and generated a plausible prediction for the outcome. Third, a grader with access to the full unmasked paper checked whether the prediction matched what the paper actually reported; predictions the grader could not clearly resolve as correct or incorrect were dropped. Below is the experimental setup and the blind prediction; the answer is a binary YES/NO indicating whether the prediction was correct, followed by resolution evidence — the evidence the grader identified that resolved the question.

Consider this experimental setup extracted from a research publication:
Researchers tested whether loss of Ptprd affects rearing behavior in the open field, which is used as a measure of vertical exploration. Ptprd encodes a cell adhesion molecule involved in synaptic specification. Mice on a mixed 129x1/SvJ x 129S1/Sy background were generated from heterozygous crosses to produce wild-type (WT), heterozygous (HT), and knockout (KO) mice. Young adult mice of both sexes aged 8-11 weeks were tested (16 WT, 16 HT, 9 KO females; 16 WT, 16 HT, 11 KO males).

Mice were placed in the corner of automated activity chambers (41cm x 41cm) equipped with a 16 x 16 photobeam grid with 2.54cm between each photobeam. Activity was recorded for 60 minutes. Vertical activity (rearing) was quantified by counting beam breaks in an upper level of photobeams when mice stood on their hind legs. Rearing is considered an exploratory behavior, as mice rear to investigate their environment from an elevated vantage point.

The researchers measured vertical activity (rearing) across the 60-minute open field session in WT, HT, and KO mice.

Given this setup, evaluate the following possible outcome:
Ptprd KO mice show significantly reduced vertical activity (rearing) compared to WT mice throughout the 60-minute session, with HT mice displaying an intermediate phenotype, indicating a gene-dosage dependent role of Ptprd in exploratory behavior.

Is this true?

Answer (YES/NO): NO